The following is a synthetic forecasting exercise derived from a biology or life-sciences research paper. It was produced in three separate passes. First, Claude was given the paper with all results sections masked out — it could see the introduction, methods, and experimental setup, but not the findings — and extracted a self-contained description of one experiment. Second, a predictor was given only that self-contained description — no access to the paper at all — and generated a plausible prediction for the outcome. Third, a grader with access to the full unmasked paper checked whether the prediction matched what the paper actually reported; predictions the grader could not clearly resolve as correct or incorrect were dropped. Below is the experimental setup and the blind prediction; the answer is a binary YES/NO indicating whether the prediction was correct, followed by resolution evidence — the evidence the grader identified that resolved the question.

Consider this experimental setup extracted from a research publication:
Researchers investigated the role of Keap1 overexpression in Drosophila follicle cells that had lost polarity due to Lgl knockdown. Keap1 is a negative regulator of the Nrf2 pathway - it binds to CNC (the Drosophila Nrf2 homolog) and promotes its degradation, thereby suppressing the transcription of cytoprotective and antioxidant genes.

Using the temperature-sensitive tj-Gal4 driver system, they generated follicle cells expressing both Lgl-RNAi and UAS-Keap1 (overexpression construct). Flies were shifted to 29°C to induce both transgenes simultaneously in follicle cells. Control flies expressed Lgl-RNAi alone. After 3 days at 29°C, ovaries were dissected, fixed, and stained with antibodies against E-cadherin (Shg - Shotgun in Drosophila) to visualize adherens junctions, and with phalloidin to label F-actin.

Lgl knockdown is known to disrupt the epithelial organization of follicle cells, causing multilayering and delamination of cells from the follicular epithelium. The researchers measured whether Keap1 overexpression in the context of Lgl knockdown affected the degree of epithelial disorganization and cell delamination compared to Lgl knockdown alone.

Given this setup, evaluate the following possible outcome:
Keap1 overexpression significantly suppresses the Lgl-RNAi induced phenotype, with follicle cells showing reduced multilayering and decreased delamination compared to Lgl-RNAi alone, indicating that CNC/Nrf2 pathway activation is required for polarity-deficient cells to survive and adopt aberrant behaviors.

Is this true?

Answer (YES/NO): NO